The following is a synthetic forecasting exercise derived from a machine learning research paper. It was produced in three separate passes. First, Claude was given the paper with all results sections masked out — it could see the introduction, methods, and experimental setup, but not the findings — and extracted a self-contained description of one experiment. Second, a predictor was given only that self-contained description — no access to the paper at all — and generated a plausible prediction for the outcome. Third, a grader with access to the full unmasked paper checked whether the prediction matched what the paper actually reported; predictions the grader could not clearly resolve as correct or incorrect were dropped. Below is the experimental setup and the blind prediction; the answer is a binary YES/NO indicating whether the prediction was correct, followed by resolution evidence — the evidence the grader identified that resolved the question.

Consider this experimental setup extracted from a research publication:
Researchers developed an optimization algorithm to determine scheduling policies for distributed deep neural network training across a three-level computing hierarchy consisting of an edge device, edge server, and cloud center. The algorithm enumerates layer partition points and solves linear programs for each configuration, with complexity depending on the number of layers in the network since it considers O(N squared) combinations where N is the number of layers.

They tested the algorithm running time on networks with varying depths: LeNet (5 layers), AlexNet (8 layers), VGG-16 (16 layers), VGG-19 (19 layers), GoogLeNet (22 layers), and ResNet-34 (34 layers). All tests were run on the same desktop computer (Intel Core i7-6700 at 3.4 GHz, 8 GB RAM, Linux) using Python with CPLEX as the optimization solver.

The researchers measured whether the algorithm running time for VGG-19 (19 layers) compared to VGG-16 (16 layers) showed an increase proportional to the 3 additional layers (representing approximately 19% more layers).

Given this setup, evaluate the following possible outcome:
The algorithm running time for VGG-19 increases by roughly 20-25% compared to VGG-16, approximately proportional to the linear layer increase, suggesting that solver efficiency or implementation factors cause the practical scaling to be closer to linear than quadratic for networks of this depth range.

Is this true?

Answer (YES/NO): NO